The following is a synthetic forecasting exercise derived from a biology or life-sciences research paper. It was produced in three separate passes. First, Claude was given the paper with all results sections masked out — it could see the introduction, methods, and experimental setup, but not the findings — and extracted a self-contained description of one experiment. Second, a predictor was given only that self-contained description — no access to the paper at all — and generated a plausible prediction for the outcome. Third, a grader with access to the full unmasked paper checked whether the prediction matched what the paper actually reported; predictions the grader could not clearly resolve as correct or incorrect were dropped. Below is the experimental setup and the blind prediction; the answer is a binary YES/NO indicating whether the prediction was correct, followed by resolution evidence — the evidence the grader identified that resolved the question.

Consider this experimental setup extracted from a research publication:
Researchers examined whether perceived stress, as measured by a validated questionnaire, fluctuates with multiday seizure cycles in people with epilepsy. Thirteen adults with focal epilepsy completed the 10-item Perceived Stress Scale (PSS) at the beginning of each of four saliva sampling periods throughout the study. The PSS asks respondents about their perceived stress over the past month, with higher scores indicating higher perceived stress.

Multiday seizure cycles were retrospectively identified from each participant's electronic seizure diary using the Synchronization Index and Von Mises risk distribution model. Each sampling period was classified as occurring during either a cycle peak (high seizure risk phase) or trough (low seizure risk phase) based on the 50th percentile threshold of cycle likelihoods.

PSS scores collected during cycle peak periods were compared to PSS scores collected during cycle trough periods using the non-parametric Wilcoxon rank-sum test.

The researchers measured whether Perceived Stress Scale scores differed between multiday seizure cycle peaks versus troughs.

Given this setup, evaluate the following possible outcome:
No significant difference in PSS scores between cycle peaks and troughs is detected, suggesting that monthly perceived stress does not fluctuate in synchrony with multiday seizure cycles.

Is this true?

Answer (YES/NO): YES